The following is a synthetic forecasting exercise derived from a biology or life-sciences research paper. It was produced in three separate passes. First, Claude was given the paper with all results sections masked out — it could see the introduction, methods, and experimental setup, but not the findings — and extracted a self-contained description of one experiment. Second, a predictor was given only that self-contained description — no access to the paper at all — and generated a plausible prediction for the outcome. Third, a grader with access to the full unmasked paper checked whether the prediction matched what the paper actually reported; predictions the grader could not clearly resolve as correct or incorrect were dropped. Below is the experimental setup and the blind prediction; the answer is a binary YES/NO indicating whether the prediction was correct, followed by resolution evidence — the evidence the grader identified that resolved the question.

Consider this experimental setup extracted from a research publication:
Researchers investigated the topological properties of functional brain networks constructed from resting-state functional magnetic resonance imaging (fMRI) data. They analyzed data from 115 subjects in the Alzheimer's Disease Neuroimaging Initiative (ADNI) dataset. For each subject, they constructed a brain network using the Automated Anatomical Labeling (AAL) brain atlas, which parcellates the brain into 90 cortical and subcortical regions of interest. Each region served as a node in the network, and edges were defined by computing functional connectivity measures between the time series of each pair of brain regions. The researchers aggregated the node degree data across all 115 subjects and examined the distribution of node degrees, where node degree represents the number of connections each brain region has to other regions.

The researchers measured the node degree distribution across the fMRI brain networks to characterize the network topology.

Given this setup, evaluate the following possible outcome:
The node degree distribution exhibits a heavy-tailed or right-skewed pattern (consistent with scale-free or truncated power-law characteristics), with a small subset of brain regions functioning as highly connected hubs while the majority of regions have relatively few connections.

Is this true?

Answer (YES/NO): YES